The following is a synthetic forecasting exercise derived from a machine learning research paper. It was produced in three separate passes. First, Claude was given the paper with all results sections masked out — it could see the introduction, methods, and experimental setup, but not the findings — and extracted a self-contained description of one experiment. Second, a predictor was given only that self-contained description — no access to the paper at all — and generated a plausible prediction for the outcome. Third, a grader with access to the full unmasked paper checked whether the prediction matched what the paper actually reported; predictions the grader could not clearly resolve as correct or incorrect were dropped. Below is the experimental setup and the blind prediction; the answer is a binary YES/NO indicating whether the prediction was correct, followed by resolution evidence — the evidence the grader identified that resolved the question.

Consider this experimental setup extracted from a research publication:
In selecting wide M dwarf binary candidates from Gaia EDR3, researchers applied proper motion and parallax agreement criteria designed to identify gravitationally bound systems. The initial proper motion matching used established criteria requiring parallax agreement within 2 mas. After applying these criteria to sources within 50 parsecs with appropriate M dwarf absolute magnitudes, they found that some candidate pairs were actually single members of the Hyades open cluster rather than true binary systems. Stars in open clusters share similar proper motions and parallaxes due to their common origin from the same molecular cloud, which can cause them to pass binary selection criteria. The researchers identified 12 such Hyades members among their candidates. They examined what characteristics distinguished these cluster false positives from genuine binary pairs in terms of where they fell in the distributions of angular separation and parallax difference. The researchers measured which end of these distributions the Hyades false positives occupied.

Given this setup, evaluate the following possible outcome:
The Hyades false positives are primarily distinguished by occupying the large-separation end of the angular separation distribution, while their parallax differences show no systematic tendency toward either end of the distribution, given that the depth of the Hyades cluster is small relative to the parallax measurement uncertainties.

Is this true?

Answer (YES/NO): NO